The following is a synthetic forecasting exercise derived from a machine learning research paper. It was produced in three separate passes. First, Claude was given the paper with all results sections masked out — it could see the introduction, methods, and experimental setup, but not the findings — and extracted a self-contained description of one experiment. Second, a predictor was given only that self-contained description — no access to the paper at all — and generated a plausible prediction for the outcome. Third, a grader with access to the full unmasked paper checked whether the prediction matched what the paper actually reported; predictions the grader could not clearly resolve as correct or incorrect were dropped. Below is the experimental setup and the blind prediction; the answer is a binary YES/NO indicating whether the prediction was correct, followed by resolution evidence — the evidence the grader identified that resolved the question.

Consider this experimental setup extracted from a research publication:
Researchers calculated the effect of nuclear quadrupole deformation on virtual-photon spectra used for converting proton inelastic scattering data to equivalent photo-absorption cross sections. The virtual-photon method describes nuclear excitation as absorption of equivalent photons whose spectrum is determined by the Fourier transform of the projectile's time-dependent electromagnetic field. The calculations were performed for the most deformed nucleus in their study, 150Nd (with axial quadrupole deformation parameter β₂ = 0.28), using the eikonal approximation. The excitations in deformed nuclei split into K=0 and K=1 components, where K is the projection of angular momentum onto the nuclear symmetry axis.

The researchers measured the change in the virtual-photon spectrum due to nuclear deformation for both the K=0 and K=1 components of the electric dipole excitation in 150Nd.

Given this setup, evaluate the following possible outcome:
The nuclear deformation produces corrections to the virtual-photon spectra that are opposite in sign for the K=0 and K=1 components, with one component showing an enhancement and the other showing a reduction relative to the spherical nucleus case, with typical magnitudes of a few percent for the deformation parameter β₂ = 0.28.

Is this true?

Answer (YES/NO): NO